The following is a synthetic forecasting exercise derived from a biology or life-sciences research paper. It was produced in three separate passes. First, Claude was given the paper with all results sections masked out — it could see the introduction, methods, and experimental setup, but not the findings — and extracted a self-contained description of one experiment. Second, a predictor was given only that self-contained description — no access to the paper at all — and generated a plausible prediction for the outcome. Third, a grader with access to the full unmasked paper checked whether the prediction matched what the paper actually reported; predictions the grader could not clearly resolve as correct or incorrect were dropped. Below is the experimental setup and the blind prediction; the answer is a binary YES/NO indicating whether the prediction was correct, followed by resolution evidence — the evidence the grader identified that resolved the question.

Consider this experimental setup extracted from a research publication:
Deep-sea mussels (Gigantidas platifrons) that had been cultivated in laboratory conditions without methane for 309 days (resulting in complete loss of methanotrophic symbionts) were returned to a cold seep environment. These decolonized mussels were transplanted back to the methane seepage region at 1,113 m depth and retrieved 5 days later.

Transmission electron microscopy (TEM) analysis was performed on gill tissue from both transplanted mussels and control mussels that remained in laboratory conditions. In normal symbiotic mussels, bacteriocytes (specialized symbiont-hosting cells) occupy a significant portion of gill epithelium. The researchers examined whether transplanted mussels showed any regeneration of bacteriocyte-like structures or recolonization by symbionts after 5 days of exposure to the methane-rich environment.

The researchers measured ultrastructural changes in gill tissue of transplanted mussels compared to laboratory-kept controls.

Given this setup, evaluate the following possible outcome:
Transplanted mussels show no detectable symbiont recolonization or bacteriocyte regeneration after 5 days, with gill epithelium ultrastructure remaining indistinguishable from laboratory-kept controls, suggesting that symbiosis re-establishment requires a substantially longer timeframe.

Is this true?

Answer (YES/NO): NO